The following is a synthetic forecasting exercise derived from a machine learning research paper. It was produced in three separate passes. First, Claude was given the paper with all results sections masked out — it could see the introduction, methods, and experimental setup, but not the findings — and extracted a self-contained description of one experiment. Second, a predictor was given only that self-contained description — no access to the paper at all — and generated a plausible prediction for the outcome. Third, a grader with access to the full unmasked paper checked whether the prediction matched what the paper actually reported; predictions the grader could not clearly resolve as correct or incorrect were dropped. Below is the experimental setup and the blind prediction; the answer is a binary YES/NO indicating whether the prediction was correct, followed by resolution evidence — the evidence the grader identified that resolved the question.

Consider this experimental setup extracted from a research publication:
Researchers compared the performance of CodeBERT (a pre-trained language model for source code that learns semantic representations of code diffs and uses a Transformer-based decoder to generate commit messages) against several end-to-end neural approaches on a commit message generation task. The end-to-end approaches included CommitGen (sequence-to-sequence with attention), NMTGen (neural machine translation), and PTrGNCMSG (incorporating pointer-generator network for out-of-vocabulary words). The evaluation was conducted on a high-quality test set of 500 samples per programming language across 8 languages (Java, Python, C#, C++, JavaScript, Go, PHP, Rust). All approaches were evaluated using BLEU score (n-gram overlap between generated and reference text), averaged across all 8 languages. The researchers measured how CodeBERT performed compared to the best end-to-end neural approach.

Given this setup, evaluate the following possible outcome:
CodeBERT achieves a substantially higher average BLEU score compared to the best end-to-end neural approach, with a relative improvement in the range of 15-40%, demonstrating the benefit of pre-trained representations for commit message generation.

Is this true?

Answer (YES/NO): NO